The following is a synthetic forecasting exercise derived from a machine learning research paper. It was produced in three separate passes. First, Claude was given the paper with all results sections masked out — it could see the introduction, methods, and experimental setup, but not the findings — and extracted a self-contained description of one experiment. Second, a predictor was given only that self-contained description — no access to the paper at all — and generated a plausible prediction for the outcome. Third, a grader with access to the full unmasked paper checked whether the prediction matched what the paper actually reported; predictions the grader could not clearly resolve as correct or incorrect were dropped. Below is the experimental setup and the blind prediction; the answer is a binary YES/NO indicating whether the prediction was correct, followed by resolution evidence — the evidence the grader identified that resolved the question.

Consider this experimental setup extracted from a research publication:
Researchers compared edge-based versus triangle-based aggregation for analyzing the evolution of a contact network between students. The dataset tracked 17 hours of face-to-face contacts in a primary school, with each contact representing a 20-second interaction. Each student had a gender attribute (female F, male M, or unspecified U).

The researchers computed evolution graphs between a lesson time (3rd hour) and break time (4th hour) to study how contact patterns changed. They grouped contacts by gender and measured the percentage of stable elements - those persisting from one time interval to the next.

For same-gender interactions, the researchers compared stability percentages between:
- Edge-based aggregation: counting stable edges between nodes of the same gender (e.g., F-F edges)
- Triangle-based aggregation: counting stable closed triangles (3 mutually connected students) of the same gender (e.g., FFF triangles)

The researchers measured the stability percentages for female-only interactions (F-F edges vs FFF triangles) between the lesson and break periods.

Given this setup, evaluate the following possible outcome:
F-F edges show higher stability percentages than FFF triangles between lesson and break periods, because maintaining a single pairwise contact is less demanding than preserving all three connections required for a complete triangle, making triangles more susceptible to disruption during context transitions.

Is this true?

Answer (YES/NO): YES